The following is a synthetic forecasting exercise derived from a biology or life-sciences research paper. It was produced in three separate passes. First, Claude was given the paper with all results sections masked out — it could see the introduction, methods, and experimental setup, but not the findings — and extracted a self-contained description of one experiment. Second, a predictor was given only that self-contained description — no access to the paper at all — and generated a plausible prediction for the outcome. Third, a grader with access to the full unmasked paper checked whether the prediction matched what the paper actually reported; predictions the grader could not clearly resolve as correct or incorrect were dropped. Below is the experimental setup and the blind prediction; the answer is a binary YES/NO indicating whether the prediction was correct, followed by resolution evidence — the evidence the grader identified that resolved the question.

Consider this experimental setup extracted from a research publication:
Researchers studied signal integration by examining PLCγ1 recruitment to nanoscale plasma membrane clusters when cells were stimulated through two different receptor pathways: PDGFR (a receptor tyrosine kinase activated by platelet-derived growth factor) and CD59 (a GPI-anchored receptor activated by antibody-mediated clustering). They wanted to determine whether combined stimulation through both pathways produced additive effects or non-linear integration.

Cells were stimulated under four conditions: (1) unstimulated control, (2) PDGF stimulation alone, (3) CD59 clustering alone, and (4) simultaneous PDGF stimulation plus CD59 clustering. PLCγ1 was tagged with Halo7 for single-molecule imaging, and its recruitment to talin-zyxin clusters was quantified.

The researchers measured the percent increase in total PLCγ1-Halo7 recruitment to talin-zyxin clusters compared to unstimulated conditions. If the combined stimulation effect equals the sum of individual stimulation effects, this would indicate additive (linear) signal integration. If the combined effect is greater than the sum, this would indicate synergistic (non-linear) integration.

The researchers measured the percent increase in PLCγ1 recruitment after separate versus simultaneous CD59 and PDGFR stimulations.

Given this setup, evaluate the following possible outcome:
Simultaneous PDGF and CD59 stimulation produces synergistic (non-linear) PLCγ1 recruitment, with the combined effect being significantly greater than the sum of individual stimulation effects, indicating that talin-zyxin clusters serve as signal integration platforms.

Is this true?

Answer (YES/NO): YES